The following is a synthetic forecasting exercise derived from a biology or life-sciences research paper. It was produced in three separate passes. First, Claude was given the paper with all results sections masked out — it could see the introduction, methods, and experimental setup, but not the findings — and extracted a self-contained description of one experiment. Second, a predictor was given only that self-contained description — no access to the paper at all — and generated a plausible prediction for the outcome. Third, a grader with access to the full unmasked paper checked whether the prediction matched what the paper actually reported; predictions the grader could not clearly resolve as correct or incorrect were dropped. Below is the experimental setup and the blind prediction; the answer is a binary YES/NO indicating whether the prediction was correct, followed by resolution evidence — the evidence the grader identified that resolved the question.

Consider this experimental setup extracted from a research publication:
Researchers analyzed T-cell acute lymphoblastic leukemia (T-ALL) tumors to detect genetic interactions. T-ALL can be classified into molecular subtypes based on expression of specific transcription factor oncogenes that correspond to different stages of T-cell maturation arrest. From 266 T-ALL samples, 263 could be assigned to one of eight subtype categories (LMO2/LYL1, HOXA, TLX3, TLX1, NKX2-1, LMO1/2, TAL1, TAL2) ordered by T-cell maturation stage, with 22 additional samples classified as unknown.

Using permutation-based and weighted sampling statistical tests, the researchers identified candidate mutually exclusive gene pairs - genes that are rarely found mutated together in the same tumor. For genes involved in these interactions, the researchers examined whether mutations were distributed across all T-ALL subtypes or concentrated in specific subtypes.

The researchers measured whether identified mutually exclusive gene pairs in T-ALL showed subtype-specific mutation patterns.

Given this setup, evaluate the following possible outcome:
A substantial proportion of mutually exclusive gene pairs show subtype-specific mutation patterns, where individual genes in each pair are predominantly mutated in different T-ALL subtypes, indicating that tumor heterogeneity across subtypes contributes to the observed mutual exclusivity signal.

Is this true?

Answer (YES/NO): YES